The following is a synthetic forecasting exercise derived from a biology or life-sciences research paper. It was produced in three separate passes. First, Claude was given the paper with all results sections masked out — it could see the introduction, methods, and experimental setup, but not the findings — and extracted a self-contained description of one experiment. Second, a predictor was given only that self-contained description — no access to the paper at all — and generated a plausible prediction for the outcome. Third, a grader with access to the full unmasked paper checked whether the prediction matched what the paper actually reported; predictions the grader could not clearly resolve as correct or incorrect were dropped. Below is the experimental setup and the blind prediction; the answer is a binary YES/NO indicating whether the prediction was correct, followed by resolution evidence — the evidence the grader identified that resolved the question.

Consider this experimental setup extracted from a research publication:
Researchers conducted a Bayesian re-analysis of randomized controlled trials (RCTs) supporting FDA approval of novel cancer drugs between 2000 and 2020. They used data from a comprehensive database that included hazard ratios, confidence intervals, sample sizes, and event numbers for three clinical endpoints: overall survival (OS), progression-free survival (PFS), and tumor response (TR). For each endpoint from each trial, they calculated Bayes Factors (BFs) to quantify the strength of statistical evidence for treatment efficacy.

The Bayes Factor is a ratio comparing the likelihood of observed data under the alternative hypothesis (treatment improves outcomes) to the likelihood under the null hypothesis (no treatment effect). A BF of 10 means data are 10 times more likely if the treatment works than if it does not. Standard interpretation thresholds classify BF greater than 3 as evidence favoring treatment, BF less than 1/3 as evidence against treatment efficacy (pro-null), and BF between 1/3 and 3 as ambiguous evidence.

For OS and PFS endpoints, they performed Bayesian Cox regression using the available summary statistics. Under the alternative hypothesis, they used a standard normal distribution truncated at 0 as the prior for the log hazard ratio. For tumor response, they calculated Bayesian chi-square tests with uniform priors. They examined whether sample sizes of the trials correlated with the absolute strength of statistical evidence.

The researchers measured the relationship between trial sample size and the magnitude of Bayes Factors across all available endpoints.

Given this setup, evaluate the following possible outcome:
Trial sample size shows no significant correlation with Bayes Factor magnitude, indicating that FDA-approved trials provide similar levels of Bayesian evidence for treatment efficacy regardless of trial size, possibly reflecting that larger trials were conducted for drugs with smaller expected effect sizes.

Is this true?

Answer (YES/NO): YES